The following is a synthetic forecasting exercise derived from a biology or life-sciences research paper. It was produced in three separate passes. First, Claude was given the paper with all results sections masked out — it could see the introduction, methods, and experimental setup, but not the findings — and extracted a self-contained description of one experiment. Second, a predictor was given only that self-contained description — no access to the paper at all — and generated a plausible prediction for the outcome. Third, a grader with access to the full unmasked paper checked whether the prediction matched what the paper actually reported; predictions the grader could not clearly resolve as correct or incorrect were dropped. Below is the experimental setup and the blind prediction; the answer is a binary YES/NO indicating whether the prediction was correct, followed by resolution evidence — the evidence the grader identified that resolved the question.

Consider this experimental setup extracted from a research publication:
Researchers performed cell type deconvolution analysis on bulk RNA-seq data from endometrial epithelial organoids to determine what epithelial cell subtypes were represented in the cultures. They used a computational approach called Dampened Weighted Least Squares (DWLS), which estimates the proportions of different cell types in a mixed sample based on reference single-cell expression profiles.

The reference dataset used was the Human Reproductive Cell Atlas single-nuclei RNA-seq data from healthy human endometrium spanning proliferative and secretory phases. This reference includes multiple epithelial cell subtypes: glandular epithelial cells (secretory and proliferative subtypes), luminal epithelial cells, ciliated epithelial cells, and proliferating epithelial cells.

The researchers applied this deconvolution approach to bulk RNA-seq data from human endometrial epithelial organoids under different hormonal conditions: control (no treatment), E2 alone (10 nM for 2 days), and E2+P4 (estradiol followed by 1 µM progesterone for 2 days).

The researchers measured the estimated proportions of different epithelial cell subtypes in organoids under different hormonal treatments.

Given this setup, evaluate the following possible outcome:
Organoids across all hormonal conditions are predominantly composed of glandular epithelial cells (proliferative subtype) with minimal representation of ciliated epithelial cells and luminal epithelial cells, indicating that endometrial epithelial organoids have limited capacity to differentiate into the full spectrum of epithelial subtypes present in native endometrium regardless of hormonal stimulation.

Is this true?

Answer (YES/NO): NO